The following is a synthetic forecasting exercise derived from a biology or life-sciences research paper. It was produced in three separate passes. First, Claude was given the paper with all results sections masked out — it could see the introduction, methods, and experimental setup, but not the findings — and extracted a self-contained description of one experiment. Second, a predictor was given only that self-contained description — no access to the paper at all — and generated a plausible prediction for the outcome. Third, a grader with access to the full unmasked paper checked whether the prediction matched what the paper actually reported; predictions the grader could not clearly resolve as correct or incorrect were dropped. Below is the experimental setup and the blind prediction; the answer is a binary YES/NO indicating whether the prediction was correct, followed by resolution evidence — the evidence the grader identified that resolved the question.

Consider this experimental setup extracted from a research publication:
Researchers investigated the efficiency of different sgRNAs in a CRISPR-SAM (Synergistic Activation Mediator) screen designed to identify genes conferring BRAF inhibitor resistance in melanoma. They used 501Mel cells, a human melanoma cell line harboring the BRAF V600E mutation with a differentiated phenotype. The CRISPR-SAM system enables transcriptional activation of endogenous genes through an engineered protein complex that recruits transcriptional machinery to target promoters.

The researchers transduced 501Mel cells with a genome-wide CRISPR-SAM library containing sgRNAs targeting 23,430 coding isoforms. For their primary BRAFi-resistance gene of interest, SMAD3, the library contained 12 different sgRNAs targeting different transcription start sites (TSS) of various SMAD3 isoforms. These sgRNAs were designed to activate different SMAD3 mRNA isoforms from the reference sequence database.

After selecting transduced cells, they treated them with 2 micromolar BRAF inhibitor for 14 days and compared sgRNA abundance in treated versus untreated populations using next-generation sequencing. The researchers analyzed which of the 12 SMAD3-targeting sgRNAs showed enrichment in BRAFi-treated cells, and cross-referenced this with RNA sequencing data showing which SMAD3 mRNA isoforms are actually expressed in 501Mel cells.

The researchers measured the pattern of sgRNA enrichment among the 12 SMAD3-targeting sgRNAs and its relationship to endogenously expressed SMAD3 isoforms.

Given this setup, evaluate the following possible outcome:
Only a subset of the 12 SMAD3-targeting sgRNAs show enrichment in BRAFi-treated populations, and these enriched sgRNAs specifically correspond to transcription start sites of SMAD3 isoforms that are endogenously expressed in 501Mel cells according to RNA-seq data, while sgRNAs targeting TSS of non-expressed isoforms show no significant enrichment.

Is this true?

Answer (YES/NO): YES